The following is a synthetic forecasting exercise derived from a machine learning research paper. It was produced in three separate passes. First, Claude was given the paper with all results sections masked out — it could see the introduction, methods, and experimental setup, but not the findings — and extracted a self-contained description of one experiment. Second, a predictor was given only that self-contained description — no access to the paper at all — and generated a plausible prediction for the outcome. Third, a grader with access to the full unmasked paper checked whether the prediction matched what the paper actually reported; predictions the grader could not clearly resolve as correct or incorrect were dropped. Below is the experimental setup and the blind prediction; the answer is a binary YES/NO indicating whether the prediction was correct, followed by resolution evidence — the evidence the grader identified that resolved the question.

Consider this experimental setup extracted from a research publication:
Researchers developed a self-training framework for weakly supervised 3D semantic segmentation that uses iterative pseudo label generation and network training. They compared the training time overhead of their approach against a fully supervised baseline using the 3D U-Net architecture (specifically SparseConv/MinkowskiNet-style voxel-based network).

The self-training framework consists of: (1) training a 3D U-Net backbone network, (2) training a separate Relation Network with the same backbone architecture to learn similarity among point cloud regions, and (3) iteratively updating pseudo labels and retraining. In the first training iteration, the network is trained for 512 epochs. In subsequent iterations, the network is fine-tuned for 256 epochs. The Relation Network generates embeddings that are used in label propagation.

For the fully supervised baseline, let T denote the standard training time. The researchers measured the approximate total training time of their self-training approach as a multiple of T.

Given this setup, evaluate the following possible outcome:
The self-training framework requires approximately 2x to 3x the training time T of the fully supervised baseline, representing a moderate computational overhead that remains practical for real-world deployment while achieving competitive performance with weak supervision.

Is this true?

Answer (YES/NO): NO